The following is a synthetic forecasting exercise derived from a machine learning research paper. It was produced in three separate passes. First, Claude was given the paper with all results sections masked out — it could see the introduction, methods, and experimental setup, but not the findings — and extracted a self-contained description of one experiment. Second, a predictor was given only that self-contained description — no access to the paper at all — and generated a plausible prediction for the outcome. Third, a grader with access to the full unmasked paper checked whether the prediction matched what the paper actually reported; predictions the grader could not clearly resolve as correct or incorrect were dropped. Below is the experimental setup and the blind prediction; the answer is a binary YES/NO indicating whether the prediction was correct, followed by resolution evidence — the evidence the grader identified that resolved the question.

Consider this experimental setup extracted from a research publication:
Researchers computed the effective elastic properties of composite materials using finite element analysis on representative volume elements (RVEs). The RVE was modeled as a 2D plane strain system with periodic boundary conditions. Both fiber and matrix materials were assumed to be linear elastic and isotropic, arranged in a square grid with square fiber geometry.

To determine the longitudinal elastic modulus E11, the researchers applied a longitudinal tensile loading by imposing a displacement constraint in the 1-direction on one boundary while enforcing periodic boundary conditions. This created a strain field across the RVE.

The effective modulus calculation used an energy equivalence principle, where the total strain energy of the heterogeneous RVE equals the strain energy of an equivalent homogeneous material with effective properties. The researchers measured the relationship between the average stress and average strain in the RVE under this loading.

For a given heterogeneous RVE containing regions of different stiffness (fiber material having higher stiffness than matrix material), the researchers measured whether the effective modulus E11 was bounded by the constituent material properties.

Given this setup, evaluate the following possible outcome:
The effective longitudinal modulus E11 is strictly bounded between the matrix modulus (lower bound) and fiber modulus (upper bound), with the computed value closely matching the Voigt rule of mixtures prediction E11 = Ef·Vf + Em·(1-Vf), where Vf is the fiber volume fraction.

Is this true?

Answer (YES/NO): NO